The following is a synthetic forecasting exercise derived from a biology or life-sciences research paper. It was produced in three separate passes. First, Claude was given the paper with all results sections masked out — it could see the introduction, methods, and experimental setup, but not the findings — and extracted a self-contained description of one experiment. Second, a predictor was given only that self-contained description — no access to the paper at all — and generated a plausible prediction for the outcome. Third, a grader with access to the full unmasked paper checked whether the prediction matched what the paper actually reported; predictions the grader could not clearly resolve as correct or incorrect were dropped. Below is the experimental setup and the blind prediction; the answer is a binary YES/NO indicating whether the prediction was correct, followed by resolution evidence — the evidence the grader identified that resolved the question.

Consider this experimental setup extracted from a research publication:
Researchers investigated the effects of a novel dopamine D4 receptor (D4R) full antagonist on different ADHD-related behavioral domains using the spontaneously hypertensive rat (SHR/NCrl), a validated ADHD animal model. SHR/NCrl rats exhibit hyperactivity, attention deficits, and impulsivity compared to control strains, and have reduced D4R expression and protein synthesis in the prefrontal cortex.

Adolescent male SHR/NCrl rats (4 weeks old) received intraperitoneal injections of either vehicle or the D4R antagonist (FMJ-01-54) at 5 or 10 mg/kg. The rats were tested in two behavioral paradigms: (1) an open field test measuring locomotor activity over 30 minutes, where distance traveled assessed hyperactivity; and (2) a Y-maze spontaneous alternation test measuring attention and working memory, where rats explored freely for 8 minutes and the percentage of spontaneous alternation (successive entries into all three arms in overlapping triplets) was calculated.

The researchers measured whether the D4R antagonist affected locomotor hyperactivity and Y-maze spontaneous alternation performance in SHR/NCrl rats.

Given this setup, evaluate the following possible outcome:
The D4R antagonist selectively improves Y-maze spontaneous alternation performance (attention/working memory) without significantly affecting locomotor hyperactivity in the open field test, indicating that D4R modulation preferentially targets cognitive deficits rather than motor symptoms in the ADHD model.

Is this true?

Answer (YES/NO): YES